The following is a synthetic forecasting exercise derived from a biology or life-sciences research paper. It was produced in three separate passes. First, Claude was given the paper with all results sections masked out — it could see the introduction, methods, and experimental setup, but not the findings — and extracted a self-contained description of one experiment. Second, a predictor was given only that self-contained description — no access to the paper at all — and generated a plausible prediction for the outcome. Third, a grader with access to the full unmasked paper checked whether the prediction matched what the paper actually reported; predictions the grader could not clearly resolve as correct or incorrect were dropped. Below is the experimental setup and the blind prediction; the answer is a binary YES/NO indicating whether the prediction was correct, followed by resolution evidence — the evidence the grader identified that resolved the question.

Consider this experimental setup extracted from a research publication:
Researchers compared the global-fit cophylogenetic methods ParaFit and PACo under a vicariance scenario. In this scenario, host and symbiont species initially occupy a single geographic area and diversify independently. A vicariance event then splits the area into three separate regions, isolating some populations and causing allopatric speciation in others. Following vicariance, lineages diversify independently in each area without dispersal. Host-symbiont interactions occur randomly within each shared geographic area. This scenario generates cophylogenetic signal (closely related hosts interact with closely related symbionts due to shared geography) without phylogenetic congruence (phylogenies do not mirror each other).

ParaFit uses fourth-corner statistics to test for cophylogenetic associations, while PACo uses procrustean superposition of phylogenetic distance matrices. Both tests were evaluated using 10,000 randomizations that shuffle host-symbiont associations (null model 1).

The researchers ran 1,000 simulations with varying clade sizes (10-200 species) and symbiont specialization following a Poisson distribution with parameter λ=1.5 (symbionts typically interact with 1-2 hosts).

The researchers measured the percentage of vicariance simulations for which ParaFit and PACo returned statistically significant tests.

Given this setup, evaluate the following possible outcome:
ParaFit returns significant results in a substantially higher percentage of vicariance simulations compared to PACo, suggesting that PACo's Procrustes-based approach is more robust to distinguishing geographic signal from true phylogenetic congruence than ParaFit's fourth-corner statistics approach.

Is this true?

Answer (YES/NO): NO